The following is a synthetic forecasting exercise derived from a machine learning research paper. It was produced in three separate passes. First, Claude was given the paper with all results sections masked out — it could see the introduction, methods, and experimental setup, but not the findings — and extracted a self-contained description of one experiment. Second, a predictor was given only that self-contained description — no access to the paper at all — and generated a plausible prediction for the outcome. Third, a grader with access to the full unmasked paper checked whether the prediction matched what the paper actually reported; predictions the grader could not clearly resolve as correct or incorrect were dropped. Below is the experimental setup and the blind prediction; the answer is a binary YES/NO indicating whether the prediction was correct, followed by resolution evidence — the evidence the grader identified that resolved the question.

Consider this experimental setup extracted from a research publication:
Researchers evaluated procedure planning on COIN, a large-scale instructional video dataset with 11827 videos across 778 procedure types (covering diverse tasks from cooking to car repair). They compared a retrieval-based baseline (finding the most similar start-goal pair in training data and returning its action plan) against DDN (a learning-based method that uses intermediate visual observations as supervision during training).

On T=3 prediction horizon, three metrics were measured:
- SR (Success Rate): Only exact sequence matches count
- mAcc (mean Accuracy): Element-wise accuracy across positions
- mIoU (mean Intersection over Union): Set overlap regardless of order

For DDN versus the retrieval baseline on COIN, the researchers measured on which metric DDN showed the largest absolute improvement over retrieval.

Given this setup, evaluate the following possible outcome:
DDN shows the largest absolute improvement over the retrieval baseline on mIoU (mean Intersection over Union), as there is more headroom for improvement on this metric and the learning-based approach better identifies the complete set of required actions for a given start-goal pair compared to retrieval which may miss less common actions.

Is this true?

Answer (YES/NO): YES